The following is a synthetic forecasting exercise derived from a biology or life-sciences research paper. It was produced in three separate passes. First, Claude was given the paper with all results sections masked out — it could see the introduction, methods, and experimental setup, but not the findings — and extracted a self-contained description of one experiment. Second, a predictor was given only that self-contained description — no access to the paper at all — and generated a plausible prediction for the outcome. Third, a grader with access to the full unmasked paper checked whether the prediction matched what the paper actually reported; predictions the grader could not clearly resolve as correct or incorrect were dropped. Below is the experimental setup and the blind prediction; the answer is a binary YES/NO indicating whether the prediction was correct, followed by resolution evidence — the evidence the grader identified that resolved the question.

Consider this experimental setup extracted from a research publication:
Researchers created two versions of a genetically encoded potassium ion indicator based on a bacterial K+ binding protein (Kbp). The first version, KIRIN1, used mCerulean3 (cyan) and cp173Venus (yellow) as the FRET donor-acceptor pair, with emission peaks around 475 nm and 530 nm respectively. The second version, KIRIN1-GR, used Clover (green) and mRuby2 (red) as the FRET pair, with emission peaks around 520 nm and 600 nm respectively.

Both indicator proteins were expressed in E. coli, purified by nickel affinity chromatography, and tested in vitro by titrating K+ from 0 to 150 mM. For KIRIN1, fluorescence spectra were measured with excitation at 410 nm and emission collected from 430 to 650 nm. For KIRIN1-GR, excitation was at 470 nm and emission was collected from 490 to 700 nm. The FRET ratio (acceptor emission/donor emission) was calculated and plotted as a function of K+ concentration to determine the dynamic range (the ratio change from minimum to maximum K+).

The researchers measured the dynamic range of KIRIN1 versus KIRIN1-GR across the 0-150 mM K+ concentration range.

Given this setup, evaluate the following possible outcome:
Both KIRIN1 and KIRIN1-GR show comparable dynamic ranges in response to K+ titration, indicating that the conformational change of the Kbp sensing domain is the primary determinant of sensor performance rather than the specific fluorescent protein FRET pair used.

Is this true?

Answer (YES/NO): NO